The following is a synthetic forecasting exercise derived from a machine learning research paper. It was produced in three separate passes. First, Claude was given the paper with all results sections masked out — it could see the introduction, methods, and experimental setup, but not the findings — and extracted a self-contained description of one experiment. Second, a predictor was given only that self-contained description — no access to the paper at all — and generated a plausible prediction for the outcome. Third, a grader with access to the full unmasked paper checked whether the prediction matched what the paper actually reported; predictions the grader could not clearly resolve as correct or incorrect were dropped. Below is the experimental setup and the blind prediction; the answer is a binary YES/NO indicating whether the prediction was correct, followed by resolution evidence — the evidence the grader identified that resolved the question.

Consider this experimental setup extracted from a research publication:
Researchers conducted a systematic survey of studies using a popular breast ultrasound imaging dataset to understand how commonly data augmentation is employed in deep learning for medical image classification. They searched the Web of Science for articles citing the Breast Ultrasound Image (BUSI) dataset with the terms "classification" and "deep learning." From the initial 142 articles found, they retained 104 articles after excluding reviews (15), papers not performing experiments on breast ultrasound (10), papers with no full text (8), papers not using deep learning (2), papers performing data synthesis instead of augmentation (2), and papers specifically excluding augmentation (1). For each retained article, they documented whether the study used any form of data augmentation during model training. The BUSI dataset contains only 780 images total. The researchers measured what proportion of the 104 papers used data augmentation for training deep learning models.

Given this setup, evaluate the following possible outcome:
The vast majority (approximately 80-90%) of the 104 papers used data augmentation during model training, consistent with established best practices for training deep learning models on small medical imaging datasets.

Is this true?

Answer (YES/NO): NO